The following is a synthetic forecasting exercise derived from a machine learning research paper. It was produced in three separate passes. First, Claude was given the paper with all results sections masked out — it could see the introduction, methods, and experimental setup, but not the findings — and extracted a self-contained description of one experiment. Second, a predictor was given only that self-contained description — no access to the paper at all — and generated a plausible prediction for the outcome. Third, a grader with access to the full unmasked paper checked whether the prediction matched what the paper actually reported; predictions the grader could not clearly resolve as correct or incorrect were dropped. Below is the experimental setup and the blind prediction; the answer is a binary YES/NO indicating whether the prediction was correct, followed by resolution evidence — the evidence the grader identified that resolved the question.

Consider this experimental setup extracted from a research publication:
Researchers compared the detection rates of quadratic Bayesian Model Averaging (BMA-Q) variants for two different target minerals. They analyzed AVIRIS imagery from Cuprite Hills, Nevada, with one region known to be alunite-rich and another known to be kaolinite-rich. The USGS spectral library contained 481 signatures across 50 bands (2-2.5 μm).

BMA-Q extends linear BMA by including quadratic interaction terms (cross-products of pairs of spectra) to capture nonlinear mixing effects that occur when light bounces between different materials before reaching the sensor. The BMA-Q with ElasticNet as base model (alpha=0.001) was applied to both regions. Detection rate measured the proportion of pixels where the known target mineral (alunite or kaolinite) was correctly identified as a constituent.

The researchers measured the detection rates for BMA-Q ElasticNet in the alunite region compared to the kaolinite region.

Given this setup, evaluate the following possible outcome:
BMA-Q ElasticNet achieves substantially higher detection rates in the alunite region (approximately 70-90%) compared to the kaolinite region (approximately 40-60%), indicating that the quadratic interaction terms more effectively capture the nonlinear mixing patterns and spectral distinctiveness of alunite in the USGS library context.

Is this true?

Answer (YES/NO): NO